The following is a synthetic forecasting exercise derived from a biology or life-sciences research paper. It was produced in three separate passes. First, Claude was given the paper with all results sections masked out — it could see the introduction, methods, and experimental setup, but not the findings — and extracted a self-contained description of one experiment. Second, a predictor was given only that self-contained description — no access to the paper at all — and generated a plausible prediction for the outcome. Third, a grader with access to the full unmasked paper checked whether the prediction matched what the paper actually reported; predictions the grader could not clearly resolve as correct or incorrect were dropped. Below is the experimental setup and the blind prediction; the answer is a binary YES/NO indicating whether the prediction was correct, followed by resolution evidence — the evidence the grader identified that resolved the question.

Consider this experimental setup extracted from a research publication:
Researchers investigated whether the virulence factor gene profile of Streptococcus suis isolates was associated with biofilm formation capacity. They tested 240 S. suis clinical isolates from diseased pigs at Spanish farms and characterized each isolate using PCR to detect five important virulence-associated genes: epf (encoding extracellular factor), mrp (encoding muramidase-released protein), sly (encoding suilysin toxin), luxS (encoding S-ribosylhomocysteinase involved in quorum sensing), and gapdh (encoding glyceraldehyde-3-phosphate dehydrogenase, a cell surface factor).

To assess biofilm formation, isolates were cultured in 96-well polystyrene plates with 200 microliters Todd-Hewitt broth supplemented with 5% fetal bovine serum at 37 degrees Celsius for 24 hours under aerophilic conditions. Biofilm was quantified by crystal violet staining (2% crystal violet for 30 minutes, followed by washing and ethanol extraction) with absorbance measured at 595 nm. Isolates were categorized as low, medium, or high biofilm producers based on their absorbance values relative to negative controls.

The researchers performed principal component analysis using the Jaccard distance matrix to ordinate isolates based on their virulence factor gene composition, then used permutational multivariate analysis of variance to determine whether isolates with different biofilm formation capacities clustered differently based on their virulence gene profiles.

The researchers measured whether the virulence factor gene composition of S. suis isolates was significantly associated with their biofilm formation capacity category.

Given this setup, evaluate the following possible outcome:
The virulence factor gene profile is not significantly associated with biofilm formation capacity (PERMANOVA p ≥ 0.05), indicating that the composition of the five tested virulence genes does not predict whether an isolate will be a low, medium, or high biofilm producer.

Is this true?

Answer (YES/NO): NO